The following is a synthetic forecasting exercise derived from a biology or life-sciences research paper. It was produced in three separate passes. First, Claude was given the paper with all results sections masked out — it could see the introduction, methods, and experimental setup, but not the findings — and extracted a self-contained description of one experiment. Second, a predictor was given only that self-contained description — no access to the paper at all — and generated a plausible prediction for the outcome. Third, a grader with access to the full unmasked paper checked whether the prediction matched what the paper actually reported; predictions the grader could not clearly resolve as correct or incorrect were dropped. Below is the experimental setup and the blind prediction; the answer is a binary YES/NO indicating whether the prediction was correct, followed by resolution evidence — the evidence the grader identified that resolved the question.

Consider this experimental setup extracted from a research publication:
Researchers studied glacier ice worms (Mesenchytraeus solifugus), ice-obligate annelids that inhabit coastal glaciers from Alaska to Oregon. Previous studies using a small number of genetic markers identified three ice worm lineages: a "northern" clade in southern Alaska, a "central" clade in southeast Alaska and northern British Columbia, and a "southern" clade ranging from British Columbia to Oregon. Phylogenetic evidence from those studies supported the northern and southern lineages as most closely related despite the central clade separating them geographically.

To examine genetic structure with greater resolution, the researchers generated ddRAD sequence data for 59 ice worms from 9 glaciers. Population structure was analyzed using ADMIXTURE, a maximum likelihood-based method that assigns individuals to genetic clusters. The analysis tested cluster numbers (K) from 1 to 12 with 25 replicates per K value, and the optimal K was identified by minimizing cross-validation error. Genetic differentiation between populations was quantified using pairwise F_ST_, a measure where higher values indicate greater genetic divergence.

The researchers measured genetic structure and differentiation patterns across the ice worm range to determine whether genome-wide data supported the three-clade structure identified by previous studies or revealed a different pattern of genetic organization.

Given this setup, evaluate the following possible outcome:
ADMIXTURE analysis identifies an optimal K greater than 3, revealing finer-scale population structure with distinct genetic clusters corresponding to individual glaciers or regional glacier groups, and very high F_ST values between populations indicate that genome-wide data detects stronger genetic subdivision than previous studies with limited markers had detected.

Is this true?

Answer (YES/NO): YES